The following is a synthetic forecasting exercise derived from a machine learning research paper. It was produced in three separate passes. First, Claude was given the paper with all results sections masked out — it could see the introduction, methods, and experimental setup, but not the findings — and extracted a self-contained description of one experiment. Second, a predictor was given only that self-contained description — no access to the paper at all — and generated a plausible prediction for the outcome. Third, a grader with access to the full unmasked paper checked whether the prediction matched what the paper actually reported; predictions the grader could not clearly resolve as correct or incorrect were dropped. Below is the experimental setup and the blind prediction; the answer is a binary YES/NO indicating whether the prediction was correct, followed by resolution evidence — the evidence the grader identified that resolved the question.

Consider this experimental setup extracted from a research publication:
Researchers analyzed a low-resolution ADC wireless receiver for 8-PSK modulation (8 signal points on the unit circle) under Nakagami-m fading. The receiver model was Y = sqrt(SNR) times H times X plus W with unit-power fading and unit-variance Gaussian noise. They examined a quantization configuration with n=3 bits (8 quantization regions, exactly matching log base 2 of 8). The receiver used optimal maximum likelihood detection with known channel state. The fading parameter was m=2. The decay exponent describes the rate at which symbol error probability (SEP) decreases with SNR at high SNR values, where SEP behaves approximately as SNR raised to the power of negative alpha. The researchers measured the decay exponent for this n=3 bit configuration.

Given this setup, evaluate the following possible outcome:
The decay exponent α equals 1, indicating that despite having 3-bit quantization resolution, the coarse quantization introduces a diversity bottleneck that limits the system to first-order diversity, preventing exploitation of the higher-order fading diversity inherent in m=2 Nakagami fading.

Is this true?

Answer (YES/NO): NO